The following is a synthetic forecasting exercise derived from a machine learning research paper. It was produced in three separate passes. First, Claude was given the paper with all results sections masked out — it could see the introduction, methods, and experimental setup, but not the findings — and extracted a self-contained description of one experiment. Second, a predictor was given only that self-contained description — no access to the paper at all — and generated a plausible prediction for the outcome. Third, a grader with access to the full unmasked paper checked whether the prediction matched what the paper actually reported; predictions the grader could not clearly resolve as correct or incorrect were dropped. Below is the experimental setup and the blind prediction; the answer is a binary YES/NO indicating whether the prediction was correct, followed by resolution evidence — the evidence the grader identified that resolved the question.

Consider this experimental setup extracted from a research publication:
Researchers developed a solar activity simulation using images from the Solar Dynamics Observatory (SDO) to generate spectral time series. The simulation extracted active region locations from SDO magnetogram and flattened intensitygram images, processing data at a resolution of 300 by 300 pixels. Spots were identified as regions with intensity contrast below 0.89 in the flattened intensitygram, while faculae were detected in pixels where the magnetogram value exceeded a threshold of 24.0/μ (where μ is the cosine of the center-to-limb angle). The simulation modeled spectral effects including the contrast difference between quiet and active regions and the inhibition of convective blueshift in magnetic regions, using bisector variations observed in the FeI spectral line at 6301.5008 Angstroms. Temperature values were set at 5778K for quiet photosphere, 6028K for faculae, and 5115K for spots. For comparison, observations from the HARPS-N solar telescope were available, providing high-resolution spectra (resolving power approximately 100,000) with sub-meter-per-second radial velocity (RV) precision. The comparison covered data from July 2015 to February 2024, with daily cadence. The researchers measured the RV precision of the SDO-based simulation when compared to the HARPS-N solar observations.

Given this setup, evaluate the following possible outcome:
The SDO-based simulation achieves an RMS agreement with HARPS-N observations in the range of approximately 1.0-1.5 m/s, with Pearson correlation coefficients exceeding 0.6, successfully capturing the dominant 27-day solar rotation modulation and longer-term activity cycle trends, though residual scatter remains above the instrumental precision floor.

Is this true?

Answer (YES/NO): NO